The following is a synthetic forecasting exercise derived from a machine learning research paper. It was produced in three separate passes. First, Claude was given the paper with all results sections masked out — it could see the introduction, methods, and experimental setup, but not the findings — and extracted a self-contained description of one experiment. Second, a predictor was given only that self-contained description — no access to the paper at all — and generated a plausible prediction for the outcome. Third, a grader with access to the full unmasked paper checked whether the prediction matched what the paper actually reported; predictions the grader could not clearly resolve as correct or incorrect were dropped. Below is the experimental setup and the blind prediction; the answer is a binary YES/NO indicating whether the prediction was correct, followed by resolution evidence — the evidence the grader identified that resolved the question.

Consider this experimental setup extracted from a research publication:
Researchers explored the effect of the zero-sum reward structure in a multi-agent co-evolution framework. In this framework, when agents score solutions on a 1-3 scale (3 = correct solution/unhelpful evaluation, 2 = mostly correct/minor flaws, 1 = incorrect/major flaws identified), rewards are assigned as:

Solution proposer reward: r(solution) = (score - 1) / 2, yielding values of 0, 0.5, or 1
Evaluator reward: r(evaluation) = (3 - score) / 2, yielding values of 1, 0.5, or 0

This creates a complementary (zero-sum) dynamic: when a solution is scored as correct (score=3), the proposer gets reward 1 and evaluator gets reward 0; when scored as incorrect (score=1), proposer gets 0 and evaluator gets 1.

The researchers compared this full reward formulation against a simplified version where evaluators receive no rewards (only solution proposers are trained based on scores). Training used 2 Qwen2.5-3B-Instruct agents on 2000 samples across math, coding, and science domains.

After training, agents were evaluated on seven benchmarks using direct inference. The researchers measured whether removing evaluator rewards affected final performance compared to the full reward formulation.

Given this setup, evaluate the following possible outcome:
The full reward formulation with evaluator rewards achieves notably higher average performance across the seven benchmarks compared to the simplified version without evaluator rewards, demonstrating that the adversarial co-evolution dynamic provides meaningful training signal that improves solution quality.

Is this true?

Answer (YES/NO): YES